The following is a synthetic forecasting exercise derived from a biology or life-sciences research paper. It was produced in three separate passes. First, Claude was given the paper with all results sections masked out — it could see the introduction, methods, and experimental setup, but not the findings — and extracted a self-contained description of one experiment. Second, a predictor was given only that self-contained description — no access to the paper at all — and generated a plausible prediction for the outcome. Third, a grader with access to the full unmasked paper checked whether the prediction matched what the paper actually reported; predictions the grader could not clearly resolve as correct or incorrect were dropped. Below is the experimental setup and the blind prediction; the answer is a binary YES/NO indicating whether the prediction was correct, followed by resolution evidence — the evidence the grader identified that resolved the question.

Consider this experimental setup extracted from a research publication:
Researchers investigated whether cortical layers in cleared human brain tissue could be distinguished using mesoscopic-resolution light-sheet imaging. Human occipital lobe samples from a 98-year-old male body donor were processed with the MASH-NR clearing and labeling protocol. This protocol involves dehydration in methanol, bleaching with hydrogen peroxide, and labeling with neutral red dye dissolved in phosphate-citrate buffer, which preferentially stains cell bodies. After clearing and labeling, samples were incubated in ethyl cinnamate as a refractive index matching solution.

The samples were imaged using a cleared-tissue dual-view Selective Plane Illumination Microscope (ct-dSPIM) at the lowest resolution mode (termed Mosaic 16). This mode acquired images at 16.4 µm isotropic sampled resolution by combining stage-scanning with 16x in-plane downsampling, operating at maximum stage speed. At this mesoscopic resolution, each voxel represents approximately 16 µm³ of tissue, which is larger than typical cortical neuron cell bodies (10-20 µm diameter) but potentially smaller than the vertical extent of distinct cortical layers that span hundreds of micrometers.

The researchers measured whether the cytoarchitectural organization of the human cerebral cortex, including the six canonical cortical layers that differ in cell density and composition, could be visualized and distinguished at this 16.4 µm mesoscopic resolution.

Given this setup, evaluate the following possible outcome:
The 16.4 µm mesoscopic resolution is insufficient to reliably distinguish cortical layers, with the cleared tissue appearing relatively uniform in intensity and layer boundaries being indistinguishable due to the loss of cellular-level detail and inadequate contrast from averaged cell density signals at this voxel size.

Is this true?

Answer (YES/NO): NO